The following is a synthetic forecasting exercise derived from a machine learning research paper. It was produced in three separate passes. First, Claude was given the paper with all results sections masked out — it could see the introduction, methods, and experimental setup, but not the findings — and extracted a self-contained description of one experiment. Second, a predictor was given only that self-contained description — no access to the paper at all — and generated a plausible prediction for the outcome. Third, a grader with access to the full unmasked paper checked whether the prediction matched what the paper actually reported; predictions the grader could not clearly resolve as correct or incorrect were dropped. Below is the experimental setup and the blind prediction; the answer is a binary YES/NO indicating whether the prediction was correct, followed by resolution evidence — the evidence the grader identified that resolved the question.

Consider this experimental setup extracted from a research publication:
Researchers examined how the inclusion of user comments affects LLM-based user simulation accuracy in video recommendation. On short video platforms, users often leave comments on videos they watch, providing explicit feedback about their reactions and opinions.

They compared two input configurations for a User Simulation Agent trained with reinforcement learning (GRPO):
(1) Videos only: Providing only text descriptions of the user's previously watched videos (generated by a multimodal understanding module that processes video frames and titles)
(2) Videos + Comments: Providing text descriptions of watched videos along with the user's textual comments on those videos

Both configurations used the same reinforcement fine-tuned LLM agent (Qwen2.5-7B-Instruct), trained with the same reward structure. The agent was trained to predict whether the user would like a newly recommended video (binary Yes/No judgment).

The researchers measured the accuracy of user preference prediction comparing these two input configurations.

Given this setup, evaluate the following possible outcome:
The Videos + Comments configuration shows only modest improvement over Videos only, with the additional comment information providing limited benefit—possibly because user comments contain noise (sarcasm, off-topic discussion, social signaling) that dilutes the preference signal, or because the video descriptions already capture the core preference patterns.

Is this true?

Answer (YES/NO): YES